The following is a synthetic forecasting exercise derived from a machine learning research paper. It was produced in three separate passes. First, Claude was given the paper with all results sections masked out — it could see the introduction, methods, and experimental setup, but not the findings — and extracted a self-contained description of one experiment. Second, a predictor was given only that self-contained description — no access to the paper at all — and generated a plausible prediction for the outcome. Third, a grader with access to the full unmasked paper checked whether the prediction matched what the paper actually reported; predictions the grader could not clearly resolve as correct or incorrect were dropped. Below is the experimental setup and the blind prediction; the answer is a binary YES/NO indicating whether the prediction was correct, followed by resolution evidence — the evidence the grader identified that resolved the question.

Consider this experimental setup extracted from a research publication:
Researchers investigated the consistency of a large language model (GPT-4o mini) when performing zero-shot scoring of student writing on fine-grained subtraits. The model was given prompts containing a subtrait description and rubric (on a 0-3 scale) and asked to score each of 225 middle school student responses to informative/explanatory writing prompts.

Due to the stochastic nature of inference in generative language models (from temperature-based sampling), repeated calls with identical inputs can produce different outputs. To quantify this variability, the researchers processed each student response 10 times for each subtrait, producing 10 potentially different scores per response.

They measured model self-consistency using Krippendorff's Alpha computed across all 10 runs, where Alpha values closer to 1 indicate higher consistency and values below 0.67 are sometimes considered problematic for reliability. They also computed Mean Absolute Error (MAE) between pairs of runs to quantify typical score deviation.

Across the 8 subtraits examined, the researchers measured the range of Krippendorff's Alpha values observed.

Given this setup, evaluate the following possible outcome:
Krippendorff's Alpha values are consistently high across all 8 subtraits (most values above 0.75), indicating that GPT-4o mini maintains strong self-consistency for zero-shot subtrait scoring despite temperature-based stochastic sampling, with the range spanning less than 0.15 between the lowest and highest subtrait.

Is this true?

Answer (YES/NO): NO